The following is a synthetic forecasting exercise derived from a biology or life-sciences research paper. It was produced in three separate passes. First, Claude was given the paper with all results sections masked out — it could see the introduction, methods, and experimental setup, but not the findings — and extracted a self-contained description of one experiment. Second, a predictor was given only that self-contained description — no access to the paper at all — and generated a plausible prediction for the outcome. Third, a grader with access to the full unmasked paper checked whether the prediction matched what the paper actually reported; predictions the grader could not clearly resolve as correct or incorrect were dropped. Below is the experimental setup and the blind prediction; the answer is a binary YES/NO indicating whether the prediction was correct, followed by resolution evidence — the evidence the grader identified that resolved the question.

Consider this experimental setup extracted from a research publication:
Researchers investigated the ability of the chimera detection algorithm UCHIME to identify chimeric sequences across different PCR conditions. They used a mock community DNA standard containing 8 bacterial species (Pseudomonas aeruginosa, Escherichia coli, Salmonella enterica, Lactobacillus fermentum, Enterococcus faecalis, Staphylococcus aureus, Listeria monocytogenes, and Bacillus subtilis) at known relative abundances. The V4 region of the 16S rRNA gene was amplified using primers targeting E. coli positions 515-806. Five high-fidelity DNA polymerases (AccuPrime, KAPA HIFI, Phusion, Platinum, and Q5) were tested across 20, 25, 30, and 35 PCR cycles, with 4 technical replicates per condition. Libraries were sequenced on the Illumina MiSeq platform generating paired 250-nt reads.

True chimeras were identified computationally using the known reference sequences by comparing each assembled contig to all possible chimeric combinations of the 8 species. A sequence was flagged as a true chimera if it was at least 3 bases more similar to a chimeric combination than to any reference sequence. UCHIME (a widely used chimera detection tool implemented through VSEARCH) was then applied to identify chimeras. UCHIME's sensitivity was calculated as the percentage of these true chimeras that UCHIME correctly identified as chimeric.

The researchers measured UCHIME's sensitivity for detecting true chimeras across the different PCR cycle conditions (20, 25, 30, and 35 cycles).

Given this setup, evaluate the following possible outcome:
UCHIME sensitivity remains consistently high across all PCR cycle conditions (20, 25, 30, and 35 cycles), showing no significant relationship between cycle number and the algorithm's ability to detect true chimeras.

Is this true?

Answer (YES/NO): NO